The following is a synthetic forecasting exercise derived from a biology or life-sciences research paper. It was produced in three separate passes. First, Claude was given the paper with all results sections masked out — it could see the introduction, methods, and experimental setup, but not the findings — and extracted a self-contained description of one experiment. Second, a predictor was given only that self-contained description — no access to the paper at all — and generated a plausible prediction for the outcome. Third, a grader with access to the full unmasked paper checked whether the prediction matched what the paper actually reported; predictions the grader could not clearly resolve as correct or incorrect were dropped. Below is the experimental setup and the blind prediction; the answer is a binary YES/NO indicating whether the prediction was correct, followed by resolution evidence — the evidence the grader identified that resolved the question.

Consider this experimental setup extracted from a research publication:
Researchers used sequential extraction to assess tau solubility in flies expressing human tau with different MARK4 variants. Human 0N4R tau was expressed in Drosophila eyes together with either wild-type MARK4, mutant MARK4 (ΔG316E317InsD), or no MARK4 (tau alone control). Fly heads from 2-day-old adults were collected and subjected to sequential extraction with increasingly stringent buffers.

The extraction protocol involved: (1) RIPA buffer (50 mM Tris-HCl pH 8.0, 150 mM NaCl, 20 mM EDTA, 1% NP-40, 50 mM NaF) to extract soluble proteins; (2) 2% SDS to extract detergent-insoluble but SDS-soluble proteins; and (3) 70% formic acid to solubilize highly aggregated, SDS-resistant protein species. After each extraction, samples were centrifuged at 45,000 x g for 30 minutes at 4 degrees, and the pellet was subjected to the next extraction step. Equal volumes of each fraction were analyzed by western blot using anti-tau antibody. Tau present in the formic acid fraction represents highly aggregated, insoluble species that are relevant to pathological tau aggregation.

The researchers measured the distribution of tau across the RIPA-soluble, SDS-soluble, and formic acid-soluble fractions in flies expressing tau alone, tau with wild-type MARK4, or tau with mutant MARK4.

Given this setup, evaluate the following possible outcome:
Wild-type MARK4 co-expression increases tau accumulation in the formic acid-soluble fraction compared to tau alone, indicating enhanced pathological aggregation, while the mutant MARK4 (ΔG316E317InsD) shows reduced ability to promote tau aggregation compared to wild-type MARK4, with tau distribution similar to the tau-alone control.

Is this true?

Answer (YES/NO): NO